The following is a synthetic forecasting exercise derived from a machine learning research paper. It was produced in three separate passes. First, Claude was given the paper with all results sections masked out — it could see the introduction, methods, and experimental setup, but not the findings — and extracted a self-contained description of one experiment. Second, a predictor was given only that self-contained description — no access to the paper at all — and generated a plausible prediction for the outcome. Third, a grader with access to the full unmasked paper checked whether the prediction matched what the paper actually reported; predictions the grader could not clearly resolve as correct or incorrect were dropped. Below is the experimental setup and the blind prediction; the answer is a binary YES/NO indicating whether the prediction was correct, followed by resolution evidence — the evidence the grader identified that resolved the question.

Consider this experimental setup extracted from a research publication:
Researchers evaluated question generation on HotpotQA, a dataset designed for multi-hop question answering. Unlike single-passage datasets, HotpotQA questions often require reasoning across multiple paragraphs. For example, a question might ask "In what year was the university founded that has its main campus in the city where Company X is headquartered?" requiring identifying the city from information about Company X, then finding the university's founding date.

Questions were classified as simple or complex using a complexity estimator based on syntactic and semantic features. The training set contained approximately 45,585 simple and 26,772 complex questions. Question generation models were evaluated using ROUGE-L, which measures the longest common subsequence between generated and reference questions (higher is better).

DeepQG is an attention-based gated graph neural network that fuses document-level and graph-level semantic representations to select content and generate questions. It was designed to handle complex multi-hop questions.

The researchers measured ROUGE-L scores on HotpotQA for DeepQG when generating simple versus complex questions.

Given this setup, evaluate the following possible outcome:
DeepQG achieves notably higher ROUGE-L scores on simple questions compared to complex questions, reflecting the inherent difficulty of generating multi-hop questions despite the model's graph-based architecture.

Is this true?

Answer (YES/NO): NO